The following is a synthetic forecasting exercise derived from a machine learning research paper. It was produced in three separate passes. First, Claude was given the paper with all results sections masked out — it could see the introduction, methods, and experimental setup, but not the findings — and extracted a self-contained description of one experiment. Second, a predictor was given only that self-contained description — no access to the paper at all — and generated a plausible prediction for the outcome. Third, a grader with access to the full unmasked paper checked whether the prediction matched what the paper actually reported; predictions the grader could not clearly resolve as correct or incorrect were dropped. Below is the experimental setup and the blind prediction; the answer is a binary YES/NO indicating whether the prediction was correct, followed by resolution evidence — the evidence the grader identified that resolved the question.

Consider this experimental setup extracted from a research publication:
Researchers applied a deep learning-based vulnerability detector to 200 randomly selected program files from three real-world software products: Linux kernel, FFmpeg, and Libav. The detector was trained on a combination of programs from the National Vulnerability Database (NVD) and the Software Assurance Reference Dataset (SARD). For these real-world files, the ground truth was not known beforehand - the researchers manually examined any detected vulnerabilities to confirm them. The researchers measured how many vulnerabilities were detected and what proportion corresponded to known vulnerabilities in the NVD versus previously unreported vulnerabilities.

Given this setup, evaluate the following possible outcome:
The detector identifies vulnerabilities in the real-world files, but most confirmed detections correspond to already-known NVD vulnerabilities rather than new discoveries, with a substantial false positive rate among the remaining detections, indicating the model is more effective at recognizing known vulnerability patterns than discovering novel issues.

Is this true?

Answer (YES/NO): NO